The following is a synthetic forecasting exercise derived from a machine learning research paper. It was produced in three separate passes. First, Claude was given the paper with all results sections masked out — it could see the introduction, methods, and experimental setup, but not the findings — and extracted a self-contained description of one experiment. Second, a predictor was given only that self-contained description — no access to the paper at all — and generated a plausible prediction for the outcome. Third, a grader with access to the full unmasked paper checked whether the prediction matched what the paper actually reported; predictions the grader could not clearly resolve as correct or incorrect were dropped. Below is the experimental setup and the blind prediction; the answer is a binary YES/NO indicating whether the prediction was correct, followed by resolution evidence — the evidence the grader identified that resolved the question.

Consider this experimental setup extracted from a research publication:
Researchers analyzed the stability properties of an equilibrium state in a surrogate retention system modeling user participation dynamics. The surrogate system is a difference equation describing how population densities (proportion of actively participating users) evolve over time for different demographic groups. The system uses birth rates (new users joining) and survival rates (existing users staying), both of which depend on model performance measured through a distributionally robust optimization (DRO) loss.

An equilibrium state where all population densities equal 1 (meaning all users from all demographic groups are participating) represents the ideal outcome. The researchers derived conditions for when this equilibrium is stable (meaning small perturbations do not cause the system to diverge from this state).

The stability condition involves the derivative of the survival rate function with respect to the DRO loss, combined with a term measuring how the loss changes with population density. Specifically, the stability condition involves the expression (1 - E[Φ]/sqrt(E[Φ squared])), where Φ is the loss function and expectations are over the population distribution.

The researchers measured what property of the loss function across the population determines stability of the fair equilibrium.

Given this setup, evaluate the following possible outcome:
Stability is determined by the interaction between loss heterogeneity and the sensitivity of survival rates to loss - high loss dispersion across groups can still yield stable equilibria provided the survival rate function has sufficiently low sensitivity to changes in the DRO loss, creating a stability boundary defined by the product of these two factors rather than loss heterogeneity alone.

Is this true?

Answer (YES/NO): NO